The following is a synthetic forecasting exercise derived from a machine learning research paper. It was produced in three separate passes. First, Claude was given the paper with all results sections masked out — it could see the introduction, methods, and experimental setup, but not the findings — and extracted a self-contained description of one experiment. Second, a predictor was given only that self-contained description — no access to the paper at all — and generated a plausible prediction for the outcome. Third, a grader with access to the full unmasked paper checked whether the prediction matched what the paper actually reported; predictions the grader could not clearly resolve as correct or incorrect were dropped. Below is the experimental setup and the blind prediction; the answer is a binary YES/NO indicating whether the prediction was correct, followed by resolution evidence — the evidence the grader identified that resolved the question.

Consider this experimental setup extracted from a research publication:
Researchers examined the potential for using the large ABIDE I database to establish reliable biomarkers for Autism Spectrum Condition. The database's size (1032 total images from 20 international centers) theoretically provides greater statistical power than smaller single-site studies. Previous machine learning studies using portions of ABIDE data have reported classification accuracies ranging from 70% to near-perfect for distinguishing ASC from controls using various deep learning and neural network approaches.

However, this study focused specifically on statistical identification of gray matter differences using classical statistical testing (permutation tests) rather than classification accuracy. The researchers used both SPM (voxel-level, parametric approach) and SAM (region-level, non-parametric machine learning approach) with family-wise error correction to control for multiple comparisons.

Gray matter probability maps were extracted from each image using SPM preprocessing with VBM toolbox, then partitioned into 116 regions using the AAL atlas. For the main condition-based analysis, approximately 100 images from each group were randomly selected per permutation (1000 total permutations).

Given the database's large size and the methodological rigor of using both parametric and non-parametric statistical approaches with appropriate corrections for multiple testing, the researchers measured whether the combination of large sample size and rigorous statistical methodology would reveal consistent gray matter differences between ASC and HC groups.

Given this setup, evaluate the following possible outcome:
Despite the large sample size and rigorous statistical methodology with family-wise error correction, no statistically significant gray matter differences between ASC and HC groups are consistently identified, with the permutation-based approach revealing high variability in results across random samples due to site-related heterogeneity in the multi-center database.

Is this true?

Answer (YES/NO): YES